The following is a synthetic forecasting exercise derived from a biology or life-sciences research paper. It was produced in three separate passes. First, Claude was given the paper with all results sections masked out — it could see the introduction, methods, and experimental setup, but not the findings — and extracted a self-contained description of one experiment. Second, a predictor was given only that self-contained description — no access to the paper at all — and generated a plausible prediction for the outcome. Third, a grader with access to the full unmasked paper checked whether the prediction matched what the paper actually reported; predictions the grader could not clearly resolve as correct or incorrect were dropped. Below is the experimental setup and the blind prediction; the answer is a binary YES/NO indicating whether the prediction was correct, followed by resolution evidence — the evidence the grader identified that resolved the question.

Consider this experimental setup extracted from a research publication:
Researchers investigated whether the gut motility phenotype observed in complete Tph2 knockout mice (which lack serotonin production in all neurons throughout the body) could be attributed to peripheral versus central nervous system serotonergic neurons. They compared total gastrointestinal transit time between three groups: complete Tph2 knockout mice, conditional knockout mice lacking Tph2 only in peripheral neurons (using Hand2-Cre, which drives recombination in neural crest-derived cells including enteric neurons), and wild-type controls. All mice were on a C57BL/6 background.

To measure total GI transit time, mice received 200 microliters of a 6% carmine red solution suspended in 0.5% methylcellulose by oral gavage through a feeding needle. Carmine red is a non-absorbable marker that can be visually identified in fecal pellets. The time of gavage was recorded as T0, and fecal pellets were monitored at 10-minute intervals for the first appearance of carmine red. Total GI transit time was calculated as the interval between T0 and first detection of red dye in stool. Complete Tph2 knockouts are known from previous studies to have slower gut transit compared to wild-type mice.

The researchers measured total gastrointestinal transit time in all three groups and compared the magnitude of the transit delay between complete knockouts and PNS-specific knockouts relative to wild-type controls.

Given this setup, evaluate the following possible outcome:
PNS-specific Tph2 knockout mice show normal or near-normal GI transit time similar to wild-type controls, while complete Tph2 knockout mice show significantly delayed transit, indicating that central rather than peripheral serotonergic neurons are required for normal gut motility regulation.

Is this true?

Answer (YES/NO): NO